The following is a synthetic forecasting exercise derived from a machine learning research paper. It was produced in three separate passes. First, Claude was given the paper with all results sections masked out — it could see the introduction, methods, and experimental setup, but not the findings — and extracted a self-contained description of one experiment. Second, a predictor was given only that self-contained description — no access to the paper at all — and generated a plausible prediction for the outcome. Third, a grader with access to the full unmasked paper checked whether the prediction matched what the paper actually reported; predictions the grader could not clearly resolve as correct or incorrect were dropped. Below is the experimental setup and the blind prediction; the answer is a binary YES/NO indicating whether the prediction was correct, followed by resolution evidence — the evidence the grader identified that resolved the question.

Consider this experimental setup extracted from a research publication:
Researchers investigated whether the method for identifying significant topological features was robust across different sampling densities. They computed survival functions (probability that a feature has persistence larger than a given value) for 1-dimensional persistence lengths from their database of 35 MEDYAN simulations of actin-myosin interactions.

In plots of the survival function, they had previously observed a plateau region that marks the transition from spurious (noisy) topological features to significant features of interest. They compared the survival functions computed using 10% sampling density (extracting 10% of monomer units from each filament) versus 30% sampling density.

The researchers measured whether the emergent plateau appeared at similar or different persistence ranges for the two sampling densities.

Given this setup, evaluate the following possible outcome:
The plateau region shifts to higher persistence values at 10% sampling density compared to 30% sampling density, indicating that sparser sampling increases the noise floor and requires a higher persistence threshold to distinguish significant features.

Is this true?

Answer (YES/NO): NO